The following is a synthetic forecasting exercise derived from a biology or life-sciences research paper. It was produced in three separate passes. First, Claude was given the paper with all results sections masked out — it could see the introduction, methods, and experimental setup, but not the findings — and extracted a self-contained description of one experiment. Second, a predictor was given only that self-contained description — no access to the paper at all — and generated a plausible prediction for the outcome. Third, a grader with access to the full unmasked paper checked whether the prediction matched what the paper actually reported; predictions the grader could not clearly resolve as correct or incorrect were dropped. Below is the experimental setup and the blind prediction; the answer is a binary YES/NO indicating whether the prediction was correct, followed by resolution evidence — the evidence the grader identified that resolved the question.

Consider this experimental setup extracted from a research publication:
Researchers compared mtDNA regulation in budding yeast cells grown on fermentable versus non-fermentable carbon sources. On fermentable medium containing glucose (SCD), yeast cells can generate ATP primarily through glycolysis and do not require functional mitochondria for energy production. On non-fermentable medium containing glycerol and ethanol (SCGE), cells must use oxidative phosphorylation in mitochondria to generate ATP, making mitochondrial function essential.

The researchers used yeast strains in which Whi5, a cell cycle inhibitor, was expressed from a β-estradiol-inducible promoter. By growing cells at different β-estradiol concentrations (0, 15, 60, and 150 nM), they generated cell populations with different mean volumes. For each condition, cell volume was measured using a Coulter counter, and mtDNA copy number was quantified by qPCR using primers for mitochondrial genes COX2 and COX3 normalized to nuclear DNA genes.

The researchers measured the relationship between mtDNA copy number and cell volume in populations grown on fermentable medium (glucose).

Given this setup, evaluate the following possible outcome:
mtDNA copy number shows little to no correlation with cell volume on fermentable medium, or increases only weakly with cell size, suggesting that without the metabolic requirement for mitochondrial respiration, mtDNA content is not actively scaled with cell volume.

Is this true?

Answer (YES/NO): NO